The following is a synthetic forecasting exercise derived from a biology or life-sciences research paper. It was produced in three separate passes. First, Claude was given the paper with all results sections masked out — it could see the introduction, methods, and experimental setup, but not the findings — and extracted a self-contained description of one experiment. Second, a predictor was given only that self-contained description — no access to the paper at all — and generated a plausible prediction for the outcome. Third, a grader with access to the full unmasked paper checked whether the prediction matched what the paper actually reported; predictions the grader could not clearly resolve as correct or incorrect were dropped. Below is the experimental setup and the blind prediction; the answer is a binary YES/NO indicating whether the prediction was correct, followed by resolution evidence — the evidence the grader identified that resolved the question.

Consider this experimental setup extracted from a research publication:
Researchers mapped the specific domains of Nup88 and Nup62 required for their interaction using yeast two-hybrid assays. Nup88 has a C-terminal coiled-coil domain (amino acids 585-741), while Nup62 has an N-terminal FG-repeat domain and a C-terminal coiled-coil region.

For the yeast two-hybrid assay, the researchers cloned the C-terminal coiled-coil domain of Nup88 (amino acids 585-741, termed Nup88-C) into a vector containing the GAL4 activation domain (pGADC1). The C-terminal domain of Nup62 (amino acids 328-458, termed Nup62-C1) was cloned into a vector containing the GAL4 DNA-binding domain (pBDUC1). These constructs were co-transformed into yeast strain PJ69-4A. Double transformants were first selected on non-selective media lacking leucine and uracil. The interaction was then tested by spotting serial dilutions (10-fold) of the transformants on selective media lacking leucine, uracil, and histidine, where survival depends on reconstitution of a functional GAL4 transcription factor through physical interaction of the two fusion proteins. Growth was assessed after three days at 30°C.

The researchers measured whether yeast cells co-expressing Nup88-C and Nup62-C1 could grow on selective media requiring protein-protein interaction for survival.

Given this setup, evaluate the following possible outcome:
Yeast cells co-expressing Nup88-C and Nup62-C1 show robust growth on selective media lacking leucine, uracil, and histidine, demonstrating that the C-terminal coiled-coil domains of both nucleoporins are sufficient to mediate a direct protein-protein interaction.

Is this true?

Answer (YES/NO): YES